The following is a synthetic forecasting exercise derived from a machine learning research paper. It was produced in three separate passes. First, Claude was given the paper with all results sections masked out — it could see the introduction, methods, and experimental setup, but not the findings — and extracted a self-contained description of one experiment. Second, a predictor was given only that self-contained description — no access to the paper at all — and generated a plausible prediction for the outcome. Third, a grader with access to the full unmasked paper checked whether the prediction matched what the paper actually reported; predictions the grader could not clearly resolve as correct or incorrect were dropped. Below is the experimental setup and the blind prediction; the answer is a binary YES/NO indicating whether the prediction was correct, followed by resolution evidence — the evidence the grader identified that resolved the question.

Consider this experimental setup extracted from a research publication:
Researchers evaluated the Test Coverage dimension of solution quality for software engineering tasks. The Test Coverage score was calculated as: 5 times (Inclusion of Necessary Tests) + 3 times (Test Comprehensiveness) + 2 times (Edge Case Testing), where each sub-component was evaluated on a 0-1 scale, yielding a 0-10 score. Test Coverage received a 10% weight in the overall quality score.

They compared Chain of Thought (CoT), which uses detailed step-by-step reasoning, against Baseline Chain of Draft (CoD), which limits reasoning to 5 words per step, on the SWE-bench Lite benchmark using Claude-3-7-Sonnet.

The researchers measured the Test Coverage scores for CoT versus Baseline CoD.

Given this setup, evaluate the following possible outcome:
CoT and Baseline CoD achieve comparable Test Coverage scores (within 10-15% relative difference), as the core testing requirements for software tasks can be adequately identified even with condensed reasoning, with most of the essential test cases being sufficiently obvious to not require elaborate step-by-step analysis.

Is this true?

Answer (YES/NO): YES